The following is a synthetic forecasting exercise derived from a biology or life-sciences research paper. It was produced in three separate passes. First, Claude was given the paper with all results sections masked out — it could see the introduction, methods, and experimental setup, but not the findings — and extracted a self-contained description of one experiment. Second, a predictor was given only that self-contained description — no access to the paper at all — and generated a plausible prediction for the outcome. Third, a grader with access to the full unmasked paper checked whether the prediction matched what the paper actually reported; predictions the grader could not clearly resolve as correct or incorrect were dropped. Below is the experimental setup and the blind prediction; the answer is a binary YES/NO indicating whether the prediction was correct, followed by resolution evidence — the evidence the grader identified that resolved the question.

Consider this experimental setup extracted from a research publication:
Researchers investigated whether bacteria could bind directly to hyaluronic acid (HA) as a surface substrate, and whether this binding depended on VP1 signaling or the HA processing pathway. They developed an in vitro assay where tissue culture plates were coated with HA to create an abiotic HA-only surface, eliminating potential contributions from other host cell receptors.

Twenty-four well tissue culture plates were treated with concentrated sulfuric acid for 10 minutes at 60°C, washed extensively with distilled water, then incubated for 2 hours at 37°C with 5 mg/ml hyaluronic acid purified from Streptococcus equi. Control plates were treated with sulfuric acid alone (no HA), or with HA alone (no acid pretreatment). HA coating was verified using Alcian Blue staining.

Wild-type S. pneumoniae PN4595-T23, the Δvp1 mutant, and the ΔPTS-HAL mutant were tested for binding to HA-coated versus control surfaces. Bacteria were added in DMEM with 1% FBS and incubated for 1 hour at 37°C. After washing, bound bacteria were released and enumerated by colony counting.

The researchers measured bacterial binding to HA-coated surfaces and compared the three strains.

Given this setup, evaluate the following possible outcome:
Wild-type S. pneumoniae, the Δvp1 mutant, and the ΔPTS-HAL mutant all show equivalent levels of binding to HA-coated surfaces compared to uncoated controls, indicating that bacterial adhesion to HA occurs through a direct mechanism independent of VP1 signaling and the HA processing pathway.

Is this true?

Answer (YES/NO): NO